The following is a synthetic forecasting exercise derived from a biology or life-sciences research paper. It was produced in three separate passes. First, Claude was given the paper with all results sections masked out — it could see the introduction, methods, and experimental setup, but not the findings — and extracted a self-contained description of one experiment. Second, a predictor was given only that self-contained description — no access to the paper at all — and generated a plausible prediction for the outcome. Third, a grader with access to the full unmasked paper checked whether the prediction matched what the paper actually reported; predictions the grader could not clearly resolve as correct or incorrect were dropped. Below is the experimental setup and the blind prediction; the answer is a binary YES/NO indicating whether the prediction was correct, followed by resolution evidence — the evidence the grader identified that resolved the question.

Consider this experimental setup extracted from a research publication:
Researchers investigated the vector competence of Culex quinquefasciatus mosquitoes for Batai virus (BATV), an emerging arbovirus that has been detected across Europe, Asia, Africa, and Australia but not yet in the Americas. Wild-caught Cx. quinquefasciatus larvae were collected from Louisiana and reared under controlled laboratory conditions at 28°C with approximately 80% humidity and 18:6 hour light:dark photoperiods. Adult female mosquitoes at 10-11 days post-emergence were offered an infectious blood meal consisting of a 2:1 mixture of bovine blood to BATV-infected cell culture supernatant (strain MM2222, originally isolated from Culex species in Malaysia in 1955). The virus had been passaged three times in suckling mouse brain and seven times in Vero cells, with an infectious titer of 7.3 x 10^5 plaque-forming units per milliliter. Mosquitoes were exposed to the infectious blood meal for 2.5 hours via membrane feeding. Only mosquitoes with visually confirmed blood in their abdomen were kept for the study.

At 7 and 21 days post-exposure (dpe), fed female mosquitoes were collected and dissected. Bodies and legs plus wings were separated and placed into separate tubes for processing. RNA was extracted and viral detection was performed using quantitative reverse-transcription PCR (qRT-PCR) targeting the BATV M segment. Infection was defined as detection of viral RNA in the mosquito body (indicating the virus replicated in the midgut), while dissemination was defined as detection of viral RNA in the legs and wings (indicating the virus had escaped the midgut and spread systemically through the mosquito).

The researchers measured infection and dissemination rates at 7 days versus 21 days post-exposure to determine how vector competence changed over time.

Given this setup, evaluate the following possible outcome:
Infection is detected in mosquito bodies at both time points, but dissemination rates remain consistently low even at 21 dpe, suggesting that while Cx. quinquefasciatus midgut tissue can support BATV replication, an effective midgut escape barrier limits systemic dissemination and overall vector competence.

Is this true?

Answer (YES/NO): NO